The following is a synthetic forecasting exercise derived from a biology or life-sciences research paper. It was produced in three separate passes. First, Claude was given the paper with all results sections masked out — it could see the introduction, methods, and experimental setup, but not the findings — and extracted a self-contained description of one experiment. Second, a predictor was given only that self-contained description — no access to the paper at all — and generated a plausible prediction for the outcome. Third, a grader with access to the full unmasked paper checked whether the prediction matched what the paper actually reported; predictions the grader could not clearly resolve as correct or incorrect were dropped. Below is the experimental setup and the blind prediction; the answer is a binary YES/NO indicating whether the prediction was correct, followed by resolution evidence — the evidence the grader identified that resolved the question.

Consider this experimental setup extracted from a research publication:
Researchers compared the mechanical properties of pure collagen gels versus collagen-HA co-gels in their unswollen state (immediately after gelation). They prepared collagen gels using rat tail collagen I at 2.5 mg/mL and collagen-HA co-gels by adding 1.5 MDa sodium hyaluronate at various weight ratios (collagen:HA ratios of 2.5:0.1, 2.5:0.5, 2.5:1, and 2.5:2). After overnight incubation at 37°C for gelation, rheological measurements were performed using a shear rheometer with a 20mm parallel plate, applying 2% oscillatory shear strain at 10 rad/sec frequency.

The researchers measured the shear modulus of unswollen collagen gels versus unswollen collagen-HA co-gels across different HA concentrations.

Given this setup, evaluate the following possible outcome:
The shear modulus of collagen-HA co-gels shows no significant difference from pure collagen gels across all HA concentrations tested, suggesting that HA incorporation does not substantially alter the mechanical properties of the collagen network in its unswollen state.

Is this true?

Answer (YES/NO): NO